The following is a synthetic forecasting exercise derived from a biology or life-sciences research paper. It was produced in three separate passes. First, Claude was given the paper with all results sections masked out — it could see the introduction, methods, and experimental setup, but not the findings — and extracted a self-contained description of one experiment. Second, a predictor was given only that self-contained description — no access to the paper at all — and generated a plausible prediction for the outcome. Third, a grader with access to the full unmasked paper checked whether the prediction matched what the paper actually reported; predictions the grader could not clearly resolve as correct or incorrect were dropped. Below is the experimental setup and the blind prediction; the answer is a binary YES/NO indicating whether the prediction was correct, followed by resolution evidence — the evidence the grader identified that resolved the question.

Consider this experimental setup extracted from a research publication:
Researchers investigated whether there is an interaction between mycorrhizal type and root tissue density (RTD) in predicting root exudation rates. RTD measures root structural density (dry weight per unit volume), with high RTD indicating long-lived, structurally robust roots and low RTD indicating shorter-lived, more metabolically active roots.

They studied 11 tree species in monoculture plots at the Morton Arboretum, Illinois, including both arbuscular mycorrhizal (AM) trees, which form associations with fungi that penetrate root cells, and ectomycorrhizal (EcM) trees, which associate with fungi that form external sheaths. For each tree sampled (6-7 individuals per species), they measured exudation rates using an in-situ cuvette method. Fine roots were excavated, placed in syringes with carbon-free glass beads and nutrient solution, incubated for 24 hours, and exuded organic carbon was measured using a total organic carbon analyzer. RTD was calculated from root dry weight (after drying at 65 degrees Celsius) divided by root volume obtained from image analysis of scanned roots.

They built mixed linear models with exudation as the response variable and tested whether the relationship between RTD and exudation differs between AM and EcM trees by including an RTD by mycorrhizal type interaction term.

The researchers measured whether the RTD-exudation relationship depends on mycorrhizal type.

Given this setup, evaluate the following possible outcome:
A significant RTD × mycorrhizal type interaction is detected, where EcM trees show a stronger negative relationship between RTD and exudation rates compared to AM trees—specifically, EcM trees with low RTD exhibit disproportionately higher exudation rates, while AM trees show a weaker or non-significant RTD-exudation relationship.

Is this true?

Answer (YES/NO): YES